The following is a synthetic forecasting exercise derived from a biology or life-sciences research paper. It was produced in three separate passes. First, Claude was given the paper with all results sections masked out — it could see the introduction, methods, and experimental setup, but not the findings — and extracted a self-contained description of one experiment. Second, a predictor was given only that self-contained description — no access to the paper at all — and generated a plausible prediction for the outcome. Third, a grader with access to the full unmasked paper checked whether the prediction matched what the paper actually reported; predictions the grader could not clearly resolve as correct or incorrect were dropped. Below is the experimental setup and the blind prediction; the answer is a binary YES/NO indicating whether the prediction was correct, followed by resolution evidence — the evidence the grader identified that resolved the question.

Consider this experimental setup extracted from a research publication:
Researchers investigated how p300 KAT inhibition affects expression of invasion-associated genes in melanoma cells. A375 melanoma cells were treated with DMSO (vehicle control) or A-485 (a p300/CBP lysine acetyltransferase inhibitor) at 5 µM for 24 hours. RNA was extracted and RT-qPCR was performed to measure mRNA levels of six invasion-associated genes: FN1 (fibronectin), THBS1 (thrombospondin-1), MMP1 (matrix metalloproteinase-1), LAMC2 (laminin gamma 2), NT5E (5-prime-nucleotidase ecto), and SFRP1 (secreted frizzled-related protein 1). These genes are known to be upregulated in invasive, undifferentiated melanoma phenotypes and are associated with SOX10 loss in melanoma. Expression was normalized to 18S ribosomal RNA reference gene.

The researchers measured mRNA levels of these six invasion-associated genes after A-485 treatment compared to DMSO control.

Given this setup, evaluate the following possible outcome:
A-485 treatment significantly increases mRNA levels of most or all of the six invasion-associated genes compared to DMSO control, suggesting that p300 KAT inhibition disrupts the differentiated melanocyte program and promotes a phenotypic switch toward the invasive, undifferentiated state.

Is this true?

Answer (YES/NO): NO